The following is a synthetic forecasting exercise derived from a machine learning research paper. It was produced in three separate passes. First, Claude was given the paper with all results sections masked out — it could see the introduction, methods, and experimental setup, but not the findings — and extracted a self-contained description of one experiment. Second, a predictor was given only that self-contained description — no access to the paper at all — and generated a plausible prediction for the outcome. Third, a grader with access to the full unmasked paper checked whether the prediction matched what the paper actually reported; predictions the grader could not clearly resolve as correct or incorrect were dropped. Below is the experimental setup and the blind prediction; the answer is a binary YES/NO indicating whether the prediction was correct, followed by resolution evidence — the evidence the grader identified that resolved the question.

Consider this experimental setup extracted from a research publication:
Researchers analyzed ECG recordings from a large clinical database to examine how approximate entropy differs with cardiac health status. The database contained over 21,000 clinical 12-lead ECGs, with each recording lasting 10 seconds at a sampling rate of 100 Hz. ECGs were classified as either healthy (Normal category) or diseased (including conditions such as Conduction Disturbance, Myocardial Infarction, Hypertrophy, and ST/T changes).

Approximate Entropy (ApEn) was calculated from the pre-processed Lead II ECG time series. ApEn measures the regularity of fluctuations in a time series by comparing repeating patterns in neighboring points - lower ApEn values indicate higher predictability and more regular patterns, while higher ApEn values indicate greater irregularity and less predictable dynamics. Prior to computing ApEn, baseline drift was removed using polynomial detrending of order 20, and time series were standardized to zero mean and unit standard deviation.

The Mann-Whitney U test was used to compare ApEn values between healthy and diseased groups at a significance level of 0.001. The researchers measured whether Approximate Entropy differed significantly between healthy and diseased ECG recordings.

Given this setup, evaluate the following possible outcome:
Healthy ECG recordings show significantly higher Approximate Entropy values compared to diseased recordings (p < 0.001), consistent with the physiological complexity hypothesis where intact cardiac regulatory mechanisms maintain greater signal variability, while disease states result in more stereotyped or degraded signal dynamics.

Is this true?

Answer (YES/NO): NO